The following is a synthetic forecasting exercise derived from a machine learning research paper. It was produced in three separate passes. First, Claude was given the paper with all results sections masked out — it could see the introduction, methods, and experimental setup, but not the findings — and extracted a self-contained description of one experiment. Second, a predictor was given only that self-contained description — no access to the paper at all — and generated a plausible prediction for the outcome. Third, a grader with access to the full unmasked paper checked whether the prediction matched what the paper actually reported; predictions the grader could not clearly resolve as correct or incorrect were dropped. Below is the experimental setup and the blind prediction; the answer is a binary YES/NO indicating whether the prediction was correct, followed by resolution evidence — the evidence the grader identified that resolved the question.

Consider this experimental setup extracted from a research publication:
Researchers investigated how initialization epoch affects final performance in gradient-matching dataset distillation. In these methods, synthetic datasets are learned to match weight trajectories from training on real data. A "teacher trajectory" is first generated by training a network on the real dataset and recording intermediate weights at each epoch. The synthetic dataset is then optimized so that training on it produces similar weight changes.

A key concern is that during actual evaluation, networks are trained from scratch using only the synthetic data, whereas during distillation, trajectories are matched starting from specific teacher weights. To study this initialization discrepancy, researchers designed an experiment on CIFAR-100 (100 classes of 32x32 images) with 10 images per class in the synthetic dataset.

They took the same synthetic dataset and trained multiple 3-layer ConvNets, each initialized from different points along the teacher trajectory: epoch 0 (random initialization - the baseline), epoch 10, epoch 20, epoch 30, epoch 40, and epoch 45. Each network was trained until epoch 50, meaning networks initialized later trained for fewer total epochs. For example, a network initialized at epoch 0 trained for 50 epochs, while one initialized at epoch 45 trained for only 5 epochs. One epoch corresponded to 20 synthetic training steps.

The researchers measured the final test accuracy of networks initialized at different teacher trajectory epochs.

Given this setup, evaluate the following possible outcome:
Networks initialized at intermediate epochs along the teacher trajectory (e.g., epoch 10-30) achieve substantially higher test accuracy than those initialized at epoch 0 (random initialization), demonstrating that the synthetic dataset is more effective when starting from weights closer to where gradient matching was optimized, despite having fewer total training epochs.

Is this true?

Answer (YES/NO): YES